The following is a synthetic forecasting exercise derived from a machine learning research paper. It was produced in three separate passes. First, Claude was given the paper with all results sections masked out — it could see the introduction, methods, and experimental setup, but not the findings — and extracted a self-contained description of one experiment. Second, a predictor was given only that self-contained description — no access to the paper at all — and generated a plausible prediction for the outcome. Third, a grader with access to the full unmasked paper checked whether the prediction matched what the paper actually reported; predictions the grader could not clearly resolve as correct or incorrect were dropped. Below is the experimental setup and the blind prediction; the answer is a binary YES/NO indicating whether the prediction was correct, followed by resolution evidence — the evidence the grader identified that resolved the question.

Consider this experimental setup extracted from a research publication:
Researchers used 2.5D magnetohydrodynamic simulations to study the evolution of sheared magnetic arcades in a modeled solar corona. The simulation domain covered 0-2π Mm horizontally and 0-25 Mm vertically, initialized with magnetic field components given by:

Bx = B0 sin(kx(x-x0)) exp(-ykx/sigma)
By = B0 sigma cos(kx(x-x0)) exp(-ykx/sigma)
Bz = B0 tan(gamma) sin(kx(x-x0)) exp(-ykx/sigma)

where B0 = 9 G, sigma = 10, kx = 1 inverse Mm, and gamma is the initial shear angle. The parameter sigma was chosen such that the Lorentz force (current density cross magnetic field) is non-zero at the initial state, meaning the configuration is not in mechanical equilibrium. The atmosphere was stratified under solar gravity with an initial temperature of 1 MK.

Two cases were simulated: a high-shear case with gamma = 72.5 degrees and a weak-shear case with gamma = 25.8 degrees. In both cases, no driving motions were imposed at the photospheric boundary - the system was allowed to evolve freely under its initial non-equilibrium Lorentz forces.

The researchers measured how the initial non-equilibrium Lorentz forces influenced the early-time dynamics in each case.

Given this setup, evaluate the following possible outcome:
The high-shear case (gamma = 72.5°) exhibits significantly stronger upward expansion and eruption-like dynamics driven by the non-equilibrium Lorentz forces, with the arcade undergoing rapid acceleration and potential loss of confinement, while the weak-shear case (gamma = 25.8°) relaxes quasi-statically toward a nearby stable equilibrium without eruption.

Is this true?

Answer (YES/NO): YES